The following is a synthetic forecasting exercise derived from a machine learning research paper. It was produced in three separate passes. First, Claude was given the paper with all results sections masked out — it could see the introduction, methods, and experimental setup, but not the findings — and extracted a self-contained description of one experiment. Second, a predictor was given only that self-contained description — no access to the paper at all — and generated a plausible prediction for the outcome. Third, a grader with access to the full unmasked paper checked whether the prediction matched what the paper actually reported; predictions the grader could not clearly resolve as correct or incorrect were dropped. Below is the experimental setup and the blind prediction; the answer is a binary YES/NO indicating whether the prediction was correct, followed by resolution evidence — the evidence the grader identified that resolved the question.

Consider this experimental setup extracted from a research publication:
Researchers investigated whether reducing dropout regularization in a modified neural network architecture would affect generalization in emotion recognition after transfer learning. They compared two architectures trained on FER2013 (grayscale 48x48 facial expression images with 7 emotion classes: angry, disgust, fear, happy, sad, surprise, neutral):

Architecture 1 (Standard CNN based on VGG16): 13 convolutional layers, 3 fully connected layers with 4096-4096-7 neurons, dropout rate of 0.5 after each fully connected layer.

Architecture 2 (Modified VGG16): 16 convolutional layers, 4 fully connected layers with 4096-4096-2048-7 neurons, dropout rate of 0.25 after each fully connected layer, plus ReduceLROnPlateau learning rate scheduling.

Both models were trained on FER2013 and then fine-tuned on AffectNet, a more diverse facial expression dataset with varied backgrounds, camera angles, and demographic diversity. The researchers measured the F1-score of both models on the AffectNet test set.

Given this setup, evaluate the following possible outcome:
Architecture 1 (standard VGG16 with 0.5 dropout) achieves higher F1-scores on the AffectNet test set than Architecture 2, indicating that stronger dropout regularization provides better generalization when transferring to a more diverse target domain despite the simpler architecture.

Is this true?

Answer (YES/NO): YES